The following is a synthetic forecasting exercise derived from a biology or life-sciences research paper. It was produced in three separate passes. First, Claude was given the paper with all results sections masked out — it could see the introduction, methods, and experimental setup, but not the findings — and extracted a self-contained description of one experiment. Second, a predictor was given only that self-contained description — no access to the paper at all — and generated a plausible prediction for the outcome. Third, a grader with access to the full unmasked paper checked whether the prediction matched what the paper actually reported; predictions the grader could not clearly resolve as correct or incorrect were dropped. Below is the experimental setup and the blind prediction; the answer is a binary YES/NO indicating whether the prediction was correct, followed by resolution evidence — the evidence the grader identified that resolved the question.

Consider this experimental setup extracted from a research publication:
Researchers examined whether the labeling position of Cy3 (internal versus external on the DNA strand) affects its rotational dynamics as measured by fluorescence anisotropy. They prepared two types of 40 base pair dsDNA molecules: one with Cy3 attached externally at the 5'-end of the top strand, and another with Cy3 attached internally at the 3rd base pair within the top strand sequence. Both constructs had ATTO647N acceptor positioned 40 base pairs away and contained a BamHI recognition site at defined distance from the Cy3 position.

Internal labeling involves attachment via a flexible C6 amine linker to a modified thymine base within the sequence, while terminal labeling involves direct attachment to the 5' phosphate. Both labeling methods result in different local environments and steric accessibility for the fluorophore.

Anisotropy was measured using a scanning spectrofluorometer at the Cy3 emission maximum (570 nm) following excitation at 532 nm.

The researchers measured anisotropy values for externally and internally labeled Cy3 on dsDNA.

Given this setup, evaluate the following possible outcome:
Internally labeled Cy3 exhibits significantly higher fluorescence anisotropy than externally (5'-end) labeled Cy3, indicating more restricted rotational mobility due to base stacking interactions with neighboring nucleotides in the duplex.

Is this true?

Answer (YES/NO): NO